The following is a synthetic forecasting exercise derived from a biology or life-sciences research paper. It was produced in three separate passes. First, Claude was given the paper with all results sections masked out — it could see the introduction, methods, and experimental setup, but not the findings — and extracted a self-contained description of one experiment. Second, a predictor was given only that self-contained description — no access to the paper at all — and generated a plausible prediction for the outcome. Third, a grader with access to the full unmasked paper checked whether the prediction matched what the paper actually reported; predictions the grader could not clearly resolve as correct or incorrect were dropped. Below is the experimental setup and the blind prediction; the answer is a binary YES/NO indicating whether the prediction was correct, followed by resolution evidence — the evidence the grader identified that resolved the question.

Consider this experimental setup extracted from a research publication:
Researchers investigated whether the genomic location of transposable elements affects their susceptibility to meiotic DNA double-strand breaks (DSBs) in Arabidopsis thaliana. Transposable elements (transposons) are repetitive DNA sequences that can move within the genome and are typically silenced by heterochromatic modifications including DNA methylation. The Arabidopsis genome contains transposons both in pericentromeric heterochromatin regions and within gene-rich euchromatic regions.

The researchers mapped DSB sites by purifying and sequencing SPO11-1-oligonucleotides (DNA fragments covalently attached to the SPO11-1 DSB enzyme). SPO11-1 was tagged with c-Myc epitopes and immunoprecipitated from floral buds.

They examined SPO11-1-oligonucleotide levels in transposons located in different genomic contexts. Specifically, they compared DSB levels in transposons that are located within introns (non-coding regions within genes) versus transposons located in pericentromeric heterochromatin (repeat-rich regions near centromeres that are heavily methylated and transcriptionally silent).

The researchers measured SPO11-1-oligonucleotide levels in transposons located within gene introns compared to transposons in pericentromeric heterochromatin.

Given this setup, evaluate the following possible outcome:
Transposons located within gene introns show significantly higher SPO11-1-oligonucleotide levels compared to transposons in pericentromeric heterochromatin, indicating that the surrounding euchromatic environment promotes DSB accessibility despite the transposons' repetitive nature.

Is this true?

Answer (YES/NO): YES